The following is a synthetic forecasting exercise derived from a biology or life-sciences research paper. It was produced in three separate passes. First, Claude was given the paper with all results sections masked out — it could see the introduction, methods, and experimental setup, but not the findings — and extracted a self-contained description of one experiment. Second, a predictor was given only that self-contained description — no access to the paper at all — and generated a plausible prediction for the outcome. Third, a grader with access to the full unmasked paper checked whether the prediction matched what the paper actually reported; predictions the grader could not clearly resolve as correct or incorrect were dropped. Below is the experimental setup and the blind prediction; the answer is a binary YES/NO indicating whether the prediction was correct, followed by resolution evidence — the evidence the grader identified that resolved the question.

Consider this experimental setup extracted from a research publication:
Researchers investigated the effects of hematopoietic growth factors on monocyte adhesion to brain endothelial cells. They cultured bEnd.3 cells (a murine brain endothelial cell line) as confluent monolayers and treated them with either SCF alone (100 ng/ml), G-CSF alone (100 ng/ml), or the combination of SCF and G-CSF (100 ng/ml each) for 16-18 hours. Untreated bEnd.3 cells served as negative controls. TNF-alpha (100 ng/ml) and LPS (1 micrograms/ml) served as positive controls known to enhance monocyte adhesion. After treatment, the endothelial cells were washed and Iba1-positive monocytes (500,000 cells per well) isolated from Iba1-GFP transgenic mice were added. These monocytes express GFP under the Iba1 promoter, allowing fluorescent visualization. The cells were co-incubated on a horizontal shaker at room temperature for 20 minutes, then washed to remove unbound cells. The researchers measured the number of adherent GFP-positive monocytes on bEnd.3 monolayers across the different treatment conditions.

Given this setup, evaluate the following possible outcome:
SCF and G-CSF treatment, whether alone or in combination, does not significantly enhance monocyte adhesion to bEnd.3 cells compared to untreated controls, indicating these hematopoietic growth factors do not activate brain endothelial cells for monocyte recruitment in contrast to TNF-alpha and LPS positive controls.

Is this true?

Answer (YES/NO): NO